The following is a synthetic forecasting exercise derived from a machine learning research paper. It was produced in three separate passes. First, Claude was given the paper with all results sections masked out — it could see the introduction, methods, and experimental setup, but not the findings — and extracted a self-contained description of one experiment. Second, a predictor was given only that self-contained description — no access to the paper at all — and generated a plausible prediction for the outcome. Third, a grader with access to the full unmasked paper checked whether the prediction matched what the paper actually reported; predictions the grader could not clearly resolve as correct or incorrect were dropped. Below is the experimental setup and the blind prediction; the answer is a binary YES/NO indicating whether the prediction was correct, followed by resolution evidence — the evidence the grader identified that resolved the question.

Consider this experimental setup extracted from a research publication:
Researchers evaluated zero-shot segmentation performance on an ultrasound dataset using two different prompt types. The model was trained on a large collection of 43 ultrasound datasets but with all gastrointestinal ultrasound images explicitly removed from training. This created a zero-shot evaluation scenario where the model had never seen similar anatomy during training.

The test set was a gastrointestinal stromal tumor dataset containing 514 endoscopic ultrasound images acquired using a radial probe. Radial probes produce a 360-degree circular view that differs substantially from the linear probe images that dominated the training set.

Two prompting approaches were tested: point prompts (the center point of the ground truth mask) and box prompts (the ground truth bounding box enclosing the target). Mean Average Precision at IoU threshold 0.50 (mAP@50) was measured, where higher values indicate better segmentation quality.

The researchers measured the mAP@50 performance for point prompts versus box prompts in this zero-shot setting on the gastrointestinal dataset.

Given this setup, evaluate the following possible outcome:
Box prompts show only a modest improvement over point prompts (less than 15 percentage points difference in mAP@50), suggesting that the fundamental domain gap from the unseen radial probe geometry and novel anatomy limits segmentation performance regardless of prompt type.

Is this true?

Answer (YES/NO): NO